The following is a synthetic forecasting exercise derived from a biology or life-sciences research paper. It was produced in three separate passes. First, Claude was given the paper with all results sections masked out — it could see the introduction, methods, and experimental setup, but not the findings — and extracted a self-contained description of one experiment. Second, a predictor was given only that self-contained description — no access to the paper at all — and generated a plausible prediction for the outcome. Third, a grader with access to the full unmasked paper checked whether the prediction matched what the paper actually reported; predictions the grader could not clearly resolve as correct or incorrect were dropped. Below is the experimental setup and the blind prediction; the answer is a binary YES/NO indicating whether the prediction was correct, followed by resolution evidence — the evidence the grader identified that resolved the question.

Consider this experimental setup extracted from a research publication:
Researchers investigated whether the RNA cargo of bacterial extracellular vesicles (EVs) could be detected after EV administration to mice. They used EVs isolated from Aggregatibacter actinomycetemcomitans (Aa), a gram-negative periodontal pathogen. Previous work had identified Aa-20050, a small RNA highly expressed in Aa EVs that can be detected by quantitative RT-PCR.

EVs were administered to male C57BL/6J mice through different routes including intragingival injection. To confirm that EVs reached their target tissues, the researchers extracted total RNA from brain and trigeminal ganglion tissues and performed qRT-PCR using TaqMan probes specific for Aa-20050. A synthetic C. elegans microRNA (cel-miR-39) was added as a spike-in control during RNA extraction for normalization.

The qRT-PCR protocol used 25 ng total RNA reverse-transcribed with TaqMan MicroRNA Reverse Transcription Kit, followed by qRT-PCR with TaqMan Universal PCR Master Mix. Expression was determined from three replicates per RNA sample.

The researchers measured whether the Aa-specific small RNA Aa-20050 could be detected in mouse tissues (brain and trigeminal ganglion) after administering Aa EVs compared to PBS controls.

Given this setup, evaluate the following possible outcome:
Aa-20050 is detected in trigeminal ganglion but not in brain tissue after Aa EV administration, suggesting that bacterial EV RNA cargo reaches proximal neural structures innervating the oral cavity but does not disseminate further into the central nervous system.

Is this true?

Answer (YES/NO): NO